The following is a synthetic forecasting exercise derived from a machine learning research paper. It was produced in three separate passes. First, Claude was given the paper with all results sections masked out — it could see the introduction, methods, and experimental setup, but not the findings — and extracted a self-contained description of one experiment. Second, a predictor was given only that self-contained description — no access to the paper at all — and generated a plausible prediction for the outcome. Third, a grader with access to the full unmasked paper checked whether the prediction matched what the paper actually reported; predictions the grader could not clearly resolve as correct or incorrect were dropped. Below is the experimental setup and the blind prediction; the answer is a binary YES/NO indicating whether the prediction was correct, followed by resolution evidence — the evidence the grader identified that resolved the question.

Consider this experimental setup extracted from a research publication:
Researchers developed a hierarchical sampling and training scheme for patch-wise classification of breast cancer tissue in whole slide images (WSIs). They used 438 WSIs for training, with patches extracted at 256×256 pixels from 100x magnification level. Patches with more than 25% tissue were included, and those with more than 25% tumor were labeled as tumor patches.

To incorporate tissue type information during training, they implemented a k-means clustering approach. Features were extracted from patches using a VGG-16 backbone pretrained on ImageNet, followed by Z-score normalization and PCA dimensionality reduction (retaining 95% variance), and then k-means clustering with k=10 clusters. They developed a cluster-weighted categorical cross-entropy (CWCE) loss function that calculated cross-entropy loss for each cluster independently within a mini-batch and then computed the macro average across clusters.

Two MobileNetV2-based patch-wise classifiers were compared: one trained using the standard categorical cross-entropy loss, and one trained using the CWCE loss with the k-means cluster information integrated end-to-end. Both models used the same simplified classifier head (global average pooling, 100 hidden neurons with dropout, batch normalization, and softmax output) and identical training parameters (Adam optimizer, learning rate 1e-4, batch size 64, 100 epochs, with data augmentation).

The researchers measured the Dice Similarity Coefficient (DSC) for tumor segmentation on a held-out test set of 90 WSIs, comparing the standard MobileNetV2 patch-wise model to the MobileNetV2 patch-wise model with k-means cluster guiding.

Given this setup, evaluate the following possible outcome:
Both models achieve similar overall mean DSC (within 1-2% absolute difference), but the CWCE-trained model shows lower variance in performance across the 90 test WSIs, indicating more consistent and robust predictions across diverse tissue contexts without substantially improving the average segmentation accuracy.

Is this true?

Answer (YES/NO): NO